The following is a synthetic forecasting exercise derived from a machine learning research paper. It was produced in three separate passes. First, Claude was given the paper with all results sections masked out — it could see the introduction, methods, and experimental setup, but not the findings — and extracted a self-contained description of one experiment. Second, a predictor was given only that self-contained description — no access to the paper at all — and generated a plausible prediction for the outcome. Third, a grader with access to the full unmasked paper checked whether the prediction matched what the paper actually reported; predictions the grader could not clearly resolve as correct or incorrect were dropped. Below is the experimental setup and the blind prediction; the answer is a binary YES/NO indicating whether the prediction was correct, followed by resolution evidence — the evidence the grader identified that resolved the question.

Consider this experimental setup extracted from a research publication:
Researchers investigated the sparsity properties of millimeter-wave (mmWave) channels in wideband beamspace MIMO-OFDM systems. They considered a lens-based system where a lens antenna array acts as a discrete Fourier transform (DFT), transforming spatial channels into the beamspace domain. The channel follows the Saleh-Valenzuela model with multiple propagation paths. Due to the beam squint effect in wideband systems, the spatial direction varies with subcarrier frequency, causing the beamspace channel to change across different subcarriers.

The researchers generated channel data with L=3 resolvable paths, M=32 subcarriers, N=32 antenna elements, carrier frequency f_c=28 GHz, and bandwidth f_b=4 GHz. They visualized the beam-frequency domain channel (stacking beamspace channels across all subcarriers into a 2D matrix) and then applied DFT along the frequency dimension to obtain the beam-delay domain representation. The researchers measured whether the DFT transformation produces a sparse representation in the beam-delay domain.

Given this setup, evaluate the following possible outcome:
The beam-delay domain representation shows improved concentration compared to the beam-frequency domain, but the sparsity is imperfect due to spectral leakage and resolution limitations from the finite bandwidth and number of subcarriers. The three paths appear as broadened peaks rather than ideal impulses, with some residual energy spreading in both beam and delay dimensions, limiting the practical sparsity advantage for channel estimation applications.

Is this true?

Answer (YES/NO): NO